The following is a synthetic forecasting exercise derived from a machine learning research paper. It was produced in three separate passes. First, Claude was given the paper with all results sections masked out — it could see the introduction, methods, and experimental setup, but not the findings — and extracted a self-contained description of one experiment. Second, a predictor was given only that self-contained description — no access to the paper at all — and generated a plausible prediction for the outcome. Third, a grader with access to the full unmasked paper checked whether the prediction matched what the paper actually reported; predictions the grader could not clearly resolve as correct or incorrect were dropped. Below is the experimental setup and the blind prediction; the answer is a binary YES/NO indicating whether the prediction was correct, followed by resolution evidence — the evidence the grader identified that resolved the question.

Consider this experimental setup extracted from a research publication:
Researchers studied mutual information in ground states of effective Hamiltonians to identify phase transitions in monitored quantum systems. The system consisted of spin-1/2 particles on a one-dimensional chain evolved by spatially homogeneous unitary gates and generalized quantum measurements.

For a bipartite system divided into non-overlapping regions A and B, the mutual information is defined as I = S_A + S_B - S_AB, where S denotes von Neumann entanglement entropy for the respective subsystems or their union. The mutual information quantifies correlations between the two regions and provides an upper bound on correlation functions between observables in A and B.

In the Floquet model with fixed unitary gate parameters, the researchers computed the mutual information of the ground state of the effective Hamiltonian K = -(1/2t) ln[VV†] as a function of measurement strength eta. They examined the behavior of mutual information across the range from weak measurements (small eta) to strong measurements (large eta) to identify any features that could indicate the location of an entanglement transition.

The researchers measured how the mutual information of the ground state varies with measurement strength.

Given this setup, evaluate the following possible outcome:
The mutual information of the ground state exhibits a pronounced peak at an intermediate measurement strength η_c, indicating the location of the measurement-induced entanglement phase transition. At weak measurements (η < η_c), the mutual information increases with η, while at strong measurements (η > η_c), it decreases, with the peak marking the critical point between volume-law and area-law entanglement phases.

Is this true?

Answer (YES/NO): YES